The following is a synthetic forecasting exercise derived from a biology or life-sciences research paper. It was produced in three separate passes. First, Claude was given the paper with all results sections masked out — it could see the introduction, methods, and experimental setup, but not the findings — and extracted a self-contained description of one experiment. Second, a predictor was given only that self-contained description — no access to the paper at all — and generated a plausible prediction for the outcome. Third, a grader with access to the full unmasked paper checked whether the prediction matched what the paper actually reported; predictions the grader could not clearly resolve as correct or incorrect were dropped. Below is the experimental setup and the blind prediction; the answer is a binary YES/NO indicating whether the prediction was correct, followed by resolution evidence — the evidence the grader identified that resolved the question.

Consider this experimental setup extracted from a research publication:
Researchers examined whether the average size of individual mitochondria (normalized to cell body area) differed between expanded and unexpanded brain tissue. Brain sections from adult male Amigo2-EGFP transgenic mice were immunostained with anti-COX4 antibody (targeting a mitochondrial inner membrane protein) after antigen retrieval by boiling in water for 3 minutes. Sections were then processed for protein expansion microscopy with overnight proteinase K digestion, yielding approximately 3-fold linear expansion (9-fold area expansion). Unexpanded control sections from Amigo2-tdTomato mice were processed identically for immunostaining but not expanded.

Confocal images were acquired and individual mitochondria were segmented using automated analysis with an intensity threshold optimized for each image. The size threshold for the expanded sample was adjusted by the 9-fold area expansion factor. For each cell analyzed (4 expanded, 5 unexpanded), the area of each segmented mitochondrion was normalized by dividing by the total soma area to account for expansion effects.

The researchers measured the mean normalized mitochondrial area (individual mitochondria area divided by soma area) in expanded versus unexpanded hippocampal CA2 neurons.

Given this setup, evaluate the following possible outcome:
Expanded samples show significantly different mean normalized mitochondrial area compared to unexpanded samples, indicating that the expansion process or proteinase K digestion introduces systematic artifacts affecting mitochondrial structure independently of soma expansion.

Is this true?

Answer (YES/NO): NO